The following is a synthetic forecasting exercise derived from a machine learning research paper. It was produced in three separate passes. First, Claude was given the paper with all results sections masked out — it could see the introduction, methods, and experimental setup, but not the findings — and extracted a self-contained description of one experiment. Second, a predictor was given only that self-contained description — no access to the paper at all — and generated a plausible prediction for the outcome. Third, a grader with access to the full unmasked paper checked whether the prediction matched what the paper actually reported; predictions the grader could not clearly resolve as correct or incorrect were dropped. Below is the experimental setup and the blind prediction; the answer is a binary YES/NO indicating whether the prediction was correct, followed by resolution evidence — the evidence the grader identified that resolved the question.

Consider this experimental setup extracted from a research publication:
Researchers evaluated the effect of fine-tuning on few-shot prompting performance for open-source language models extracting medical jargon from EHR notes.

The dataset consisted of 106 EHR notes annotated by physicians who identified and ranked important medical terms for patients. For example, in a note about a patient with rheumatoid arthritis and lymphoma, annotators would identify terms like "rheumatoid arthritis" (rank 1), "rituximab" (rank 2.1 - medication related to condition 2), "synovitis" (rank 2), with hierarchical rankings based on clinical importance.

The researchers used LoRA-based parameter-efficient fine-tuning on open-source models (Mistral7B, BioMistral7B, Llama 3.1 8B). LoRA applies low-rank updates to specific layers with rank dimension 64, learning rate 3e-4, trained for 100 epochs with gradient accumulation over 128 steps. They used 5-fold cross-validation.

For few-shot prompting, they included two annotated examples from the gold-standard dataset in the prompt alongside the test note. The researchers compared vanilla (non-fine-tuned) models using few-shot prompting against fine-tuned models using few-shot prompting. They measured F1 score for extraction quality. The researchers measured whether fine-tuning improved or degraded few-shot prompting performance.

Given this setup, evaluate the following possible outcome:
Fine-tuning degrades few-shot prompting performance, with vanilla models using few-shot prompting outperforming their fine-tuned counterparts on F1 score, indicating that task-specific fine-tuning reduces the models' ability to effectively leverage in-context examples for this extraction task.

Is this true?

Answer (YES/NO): NO